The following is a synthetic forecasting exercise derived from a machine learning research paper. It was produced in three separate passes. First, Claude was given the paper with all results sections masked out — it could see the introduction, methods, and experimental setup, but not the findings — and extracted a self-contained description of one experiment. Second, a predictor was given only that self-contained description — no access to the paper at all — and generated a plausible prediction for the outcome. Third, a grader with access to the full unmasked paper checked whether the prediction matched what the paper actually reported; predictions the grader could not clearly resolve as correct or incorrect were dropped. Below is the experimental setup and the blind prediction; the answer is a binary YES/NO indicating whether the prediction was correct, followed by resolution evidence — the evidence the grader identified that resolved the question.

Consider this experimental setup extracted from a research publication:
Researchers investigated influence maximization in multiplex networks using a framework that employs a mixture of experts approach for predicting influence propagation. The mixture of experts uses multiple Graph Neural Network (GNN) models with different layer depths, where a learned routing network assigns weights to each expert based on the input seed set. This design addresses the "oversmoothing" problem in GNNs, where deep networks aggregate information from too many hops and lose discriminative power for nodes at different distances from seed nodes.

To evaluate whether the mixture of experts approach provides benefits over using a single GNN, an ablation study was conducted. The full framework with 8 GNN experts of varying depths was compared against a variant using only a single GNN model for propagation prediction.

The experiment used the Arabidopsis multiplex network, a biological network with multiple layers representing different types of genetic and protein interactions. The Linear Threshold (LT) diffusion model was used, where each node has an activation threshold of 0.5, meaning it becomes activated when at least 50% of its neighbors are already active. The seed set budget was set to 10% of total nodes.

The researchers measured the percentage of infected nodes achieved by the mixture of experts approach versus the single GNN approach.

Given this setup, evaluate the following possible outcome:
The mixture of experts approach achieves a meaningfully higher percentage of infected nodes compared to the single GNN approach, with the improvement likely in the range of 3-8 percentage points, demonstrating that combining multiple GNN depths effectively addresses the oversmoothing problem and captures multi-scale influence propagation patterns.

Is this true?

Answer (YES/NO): NO